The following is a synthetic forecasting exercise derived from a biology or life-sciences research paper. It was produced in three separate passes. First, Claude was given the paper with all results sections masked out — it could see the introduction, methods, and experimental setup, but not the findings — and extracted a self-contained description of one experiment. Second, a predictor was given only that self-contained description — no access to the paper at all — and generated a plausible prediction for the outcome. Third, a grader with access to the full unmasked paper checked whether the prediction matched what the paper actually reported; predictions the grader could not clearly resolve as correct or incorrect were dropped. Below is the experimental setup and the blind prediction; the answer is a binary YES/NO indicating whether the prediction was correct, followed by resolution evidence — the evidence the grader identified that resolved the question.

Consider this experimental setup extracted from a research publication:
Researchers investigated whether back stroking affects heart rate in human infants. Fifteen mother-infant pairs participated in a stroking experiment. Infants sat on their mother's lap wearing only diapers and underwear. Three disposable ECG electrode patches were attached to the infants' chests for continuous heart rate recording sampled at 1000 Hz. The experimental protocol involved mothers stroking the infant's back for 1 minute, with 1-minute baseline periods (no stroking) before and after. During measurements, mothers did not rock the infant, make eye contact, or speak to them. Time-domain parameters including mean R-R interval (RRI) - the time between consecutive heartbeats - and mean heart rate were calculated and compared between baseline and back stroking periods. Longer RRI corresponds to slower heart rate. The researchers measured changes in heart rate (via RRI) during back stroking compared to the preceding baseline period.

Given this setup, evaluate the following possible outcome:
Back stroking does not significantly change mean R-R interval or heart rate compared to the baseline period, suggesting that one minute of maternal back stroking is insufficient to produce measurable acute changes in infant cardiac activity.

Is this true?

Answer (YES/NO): NO